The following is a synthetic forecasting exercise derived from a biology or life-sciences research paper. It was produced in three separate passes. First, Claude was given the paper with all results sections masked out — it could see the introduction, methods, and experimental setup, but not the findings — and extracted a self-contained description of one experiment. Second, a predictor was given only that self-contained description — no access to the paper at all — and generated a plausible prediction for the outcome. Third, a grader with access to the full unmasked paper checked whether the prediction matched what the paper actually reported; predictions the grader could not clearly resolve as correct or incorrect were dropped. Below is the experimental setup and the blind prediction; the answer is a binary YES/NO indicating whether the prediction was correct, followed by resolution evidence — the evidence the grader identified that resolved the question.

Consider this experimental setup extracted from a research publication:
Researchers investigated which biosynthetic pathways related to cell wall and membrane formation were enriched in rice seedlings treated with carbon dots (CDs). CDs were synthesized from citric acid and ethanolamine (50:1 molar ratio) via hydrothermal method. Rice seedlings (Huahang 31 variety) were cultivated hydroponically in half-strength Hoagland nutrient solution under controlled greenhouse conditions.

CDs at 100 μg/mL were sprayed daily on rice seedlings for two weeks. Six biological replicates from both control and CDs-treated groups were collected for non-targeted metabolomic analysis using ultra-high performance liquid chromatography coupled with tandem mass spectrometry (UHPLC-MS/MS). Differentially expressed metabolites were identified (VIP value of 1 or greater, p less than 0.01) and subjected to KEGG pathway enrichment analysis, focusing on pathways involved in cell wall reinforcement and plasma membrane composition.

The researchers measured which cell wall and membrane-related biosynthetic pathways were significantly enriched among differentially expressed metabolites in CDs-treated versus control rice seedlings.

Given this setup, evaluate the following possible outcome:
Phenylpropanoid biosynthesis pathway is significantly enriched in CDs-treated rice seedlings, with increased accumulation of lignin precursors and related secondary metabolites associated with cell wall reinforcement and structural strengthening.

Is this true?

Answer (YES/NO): YES